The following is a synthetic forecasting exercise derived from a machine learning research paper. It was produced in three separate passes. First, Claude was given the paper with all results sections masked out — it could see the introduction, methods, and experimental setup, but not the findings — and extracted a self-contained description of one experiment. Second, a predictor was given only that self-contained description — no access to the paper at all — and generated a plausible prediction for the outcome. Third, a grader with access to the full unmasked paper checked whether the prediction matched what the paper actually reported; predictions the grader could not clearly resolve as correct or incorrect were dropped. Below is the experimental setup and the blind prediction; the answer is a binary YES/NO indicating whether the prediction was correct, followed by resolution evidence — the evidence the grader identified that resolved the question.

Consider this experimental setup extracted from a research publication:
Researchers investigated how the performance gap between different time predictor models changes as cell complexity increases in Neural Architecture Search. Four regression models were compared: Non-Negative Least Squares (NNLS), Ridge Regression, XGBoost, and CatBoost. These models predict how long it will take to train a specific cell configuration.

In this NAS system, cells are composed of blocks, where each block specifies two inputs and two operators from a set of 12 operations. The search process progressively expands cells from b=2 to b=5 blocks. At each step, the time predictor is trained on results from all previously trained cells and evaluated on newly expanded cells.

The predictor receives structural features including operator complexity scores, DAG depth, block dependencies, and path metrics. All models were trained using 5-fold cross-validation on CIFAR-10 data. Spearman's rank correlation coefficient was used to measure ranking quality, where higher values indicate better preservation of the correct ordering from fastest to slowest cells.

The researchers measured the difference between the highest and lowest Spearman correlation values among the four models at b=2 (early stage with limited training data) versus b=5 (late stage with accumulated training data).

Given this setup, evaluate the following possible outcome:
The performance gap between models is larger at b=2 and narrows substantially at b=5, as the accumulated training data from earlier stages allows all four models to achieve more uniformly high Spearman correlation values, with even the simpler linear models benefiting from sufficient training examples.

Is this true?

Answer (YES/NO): YES